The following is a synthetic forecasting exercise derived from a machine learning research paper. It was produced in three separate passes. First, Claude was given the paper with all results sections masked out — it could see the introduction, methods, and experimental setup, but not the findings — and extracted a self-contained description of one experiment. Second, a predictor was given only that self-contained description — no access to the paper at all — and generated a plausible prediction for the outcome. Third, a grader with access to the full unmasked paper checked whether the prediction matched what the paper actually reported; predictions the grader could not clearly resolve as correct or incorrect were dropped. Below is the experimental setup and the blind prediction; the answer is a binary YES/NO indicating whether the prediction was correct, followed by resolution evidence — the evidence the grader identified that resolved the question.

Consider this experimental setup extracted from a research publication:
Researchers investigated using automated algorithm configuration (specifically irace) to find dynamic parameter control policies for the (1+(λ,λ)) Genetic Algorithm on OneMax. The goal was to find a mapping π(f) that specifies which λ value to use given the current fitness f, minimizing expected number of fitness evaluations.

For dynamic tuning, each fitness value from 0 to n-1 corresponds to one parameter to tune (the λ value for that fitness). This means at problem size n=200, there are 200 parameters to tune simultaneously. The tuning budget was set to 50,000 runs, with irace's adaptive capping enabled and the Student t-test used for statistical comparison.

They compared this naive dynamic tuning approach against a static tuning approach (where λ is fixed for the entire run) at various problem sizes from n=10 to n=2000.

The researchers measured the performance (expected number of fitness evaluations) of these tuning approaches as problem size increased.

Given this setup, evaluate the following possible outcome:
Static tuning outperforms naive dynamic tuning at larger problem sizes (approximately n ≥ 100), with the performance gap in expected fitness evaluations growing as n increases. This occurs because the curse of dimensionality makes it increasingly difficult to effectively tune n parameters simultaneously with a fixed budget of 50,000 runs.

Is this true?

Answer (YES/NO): YES